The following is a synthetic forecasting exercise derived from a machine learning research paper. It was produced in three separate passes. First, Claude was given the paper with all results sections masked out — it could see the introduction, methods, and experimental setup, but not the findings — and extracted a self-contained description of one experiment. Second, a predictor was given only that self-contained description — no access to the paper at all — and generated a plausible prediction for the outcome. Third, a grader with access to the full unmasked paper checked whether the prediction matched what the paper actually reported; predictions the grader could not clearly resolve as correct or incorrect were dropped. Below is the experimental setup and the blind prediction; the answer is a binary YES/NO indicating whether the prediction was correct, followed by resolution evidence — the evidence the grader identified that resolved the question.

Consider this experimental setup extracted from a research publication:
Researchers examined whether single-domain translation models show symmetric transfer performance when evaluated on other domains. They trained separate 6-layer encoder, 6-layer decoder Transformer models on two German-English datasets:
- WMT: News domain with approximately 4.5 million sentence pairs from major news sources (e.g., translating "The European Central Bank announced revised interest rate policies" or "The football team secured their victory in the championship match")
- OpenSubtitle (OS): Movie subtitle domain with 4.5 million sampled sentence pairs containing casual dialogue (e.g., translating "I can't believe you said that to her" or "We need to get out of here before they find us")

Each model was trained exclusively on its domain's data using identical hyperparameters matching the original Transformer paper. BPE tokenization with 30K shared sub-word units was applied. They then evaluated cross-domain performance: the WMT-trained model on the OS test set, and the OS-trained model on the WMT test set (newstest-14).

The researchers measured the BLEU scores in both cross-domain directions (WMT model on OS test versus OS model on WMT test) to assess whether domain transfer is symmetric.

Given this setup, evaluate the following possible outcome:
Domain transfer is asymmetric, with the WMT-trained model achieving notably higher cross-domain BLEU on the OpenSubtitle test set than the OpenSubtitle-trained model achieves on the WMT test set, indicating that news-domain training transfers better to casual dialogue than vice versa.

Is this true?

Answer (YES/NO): YES